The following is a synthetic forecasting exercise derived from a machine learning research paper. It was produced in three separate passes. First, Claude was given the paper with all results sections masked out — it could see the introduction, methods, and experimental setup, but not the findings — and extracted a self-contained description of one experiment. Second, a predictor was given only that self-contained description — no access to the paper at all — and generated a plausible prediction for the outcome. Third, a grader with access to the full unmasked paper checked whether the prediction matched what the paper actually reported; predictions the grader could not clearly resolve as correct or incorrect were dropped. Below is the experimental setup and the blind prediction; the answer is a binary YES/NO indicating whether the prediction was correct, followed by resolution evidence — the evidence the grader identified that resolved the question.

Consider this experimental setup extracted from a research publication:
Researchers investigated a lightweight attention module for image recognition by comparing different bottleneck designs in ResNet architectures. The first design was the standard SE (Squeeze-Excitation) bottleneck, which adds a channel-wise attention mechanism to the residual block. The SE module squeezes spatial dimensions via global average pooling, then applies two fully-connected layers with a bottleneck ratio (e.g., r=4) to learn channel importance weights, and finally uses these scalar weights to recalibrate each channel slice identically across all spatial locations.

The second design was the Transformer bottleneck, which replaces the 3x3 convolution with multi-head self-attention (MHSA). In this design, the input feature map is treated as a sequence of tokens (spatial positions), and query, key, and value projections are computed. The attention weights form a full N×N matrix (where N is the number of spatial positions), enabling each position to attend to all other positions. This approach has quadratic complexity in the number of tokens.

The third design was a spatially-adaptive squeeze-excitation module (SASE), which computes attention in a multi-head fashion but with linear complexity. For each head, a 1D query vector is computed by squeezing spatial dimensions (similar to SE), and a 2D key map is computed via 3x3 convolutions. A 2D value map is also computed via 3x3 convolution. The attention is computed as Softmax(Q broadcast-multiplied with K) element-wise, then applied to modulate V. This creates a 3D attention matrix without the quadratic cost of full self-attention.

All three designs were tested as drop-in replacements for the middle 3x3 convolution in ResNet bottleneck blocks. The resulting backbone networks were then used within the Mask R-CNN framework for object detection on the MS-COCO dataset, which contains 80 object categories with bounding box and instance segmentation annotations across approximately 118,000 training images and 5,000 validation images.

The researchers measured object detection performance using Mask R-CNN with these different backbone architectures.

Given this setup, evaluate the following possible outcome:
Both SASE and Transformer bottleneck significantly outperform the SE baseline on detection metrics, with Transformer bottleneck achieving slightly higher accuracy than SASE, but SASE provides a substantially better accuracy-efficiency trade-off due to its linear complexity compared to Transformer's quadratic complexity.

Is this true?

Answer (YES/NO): NO